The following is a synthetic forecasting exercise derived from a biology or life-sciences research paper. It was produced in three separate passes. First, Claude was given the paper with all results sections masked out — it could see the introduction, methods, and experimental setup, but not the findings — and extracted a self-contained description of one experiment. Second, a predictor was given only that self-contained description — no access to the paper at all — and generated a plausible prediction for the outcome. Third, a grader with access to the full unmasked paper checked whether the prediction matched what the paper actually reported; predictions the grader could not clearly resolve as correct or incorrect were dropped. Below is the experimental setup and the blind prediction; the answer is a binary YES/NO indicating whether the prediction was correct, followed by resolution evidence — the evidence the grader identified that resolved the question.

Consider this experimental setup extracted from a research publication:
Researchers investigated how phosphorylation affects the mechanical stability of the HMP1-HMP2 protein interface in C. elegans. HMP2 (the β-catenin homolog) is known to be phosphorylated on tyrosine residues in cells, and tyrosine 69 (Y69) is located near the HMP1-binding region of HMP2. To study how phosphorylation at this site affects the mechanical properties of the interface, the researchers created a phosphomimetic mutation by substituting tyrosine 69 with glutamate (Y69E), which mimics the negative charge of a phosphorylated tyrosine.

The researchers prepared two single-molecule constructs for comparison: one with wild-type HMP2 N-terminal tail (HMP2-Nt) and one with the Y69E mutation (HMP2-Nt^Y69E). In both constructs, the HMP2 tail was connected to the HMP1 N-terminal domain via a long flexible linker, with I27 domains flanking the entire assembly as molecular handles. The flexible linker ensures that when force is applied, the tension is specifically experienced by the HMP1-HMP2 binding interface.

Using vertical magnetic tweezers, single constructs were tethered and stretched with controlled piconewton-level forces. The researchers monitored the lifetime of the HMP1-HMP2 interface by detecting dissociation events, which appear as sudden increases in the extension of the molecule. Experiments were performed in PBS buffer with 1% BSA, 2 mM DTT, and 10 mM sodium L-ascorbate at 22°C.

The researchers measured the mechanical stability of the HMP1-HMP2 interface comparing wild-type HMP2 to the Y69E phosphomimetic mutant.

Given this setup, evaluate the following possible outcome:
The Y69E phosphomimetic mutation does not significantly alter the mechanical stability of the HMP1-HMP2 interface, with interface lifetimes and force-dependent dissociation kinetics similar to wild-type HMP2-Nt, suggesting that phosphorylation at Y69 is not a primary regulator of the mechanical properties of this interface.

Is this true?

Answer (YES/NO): NO